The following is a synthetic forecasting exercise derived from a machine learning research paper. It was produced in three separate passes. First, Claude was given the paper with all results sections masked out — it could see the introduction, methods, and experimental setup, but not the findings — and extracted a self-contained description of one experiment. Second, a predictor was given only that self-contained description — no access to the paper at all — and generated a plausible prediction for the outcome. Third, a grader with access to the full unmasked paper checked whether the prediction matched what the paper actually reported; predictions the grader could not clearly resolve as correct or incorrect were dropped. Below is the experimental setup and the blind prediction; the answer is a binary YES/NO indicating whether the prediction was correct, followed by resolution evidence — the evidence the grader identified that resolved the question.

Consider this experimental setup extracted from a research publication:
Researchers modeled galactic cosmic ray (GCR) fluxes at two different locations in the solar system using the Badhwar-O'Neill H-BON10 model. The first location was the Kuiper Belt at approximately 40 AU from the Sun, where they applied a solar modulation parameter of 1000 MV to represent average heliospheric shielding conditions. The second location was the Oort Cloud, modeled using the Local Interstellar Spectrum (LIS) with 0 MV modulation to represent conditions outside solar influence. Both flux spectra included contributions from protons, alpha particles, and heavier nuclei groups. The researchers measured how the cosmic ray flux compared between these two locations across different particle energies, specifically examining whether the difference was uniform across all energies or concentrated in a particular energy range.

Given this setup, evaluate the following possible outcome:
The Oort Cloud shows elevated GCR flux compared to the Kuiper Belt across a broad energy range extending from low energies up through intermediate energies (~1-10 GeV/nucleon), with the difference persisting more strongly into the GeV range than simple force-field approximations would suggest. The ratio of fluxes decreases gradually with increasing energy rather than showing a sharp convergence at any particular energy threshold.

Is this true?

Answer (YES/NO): NO